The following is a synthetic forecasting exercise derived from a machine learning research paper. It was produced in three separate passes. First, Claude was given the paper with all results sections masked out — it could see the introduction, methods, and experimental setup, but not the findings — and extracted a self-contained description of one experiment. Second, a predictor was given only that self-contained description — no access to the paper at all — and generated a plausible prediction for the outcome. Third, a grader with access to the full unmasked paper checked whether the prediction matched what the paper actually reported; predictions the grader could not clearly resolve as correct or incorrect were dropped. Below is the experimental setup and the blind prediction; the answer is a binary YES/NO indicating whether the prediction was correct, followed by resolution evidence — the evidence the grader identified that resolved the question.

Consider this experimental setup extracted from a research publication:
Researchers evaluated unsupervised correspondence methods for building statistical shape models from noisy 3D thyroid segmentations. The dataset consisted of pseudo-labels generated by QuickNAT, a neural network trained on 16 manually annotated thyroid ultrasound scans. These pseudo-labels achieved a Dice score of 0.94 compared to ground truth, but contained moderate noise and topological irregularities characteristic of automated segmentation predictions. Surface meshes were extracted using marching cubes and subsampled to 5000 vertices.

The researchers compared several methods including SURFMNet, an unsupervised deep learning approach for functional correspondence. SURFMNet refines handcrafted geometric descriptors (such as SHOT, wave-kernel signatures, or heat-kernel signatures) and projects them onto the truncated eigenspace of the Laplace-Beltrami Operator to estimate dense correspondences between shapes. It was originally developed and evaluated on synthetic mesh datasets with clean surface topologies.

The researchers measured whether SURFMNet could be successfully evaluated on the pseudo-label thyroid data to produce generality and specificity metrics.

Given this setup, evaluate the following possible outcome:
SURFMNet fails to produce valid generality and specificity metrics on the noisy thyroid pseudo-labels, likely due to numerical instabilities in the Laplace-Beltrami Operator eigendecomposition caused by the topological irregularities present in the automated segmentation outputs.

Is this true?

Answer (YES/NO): NO